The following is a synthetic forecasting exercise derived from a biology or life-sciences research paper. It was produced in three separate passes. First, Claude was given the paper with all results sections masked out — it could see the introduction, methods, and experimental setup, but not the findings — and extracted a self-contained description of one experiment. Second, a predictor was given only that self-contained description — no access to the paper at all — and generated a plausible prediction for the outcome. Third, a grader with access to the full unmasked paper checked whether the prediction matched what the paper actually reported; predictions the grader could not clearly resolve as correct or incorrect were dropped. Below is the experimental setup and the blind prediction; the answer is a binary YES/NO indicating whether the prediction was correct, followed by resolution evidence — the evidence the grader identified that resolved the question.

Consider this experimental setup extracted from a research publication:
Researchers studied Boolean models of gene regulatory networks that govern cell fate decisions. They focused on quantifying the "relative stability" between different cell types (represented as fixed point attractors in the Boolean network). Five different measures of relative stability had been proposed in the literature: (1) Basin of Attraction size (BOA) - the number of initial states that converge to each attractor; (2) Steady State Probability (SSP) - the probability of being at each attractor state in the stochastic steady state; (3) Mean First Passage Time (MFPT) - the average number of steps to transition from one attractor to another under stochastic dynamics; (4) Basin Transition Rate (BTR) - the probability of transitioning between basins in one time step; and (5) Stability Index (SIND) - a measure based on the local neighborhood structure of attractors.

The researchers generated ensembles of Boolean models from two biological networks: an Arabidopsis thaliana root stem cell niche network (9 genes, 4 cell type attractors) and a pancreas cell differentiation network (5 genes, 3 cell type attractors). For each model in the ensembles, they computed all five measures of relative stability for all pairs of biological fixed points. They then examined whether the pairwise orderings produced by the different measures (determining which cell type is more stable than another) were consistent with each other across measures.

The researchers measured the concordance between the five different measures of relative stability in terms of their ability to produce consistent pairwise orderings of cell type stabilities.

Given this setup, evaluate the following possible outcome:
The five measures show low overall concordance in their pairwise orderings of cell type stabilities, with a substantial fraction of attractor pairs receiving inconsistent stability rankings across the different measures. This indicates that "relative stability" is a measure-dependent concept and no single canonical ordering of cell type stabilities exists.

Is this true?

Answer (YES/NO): NO